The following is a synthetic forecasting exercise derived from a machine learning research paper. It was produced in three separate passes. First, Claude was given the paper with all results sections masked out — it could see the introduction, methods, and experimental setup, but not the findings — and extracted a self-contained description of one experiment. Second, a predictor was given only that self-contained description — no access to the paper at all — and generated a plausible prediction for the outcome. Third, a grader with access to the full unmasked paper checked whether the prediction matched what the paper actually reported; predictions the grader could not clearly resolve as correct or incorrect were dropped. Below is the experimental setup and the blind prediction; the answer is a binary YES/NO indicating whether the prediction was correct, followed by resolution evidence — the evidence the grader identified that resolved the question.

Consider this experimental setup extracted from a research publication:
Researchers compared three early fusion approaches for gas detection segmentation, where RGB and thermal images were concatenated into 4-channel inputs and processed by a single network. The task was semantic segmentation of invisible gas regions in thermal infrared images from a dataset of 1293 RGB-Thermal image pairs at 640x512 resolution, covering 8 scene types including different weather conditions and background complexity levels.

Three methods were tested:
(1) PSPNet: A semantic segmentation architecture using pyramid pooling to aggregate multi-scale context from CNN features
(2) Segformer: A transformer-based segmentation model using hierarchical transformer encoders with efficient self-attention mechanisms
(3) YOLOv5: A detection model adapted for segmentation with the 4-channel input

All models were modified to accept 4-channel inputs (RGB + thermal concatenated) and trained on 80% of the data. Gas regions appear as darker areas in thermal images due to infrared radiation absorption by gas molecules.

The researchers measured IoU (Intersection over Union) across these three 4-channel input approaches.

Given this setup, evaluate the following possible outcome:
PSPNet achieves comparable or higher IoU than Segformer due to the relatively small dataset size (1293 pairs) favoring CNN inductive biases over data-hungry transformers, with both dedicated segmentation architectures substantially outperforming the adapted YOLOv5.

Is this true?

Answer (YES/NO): NO